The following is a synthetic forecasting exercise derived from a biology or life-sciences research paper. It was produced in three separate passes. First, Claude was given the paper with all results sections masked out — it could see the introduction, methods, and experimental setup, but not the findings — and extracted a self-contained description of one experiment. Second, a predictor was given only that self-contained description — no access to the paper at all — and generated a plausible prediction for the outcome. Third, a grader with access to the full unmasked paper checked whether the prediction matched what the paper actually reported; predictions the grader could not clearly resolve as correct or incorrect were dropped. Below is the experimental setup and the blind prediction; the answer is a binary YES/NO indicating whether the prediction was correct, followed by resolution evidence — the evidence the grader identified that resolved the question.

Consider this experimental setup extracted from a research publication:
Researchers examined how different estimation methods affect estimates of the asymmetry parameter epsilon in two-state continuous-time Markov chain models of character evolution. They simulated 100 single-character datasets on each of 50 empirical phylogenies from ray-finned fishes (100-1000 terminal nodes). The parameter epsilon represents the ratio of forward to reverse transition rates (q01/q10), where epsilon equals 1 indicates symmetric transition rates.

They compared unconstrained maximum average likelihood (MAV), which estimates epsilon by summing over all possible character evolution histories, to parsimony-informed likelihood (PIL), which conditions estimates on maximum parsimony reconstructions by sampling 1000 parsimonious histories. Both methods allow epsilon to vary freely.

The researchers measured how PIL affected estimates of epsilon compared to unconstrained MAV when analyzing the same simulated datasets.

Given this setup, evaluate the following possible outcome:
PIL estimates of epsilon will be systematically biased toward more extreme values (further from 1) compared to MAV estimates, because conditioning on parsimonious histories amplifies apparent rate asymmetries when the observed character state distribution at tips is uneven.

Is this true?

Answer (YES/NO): NO